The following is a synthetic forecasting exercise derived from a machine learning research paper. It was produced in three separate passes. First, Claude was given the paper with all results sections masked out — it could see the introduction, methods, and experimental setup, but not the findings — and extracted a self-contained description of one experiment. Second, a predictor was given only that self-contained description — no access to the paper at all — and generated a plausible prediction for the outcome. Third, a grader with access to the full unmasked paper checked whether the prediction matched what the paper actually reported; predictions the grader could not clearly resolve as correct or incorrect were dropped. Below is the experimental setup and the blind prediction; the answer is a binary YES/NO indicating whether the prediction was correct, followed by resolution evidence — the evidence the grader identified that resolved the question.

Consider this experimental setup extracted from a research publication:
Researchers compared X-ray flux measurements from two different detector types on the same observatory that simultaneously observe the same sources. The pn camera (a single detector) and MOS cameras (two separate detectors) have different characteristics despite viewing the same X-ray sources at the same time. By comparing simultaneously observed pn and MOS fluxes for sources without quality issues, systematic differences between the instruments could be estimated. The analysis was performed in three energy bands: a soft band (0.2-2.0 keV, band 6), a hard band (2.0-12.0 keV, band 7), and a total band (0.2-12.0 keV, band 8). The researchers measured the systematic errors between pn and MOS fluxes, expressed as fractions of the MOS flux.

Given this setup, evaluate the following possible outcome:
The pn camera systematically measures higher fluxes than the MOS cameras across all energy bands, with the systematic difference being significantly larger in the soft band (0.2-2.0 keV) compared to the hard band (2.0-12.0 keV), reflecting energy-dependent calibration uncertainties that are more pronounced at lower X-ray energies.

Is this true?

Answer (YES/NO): NO